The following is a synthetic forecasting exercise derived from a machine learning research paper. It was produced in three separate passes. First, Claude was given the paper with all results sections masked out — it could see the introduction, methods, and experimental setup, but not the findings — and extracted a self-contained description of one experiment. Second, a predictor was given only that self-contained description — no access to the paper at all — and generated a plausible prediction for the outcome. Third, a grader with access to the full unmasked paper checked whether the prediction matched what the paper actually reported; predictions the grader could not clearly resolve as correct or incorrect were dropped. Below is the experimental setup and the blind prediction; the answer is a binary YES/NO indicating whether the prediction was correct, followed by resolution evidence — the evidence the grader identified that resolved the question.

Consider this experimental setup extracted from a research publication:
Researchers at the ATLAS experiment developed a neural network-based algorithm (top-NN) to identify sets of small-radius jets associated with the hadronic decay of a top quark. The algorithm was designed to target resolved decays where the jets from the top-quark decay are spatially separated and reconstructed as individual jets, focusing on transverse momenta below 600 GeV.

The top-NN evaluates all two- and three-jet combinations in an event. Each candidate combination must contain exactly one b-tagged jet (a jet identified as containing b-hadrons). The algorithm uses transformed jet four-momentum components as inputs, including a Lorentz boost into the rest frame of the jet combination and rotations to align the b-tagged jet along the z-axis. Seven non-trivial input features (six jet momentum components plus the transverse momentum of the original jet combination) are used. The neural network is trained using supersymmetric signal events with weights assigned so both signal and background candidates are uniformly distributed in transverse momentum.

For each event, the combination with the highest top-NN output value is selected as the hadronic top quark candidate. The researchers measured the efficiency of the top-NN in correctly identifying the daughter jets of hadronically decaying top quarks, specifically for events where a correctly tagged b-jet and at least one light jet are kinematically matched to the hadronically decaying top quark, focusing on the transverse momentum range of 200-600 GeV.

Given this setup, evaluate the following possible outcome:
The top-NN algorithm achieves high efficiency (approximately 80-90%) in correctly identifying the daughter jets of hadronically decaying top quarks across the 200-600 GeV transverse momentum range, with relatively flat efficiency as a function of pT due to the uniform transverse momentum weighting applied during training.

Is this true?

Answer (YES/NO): NO